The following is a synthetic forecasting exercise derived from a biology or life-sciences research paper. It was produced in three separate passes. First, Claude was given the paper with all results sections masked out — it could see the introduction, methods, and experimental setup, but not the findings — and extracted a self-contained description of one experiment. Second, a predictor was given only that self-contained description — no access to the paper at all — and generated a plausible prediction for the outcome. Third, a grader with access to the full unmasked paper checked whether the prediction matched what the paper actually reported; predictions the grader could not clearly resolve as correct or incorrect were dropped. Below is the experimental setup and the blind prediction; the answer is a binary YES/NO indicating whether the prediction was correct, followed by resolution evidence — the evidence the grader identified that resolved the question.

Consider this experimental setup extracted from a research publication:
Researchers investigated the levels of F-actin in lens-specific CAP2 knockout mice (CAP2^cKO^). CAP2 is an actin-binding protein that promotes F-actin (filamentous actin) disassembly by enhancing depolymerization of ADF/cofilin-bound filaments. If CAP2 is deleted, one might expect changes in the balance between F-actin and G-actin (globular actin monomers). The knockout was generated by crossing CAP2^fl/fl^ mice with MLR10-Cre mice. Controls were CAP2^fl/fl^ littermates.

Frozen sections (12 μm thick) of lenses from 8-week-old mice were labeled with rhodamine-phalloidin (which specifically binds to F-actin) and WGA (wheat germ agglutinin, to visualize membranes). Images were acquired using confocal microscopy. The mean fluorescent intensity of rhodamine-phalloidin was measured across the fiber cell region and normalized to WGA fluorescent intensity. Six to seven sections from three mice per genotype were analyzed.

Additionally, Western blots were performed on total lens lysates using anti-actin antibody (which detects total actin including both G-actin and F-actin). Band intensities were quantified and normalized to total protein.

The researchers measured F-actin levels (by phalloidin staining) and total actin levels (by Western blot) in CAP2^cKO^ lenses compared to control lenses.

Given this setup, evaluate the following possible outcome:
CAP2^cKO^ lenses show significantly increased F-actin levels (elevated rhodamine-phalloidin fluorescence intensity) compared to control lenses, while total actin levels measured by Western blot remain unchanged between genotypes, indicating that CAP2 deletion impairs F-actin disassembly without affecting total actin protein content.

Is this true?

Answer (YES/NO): NO